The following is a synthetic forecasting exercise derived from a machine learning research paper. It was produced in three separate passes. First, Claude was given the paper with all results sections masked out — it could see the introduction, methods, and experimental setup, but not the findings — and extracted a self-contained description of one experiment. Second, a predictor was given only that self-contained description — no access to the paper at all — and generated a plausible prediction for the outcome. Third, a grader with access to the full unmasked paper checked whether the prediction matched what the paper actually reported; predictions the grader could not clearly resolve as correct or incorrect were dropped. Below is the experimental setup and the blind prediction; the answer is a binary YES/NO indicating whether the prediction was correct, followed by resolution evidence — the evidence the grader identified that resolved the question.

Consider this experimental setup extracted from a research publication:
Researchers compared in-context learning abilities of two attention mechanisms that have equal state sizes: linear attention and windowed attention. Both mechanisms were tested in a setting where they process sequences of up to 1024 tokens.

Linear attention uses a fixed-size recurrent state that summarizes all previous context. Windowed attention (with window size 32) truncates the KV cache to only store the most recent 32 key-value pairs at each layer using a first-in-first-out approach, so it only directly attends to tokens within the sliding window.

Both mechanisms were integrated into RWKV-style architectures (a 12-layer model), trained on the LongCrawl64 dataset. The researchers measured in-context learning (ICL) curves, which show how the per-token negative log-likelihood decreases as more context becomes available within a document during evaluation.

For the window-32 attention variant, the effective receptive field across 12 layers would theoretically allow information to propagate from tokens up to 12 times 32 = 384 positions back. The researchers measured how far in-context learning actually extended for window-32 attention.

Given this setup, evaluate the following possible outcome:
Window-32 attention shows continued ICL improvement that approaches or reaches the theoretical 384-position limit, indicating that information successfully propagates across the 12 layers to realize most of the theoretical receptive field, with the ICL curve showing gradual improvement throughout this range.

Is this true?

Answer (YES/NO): NO